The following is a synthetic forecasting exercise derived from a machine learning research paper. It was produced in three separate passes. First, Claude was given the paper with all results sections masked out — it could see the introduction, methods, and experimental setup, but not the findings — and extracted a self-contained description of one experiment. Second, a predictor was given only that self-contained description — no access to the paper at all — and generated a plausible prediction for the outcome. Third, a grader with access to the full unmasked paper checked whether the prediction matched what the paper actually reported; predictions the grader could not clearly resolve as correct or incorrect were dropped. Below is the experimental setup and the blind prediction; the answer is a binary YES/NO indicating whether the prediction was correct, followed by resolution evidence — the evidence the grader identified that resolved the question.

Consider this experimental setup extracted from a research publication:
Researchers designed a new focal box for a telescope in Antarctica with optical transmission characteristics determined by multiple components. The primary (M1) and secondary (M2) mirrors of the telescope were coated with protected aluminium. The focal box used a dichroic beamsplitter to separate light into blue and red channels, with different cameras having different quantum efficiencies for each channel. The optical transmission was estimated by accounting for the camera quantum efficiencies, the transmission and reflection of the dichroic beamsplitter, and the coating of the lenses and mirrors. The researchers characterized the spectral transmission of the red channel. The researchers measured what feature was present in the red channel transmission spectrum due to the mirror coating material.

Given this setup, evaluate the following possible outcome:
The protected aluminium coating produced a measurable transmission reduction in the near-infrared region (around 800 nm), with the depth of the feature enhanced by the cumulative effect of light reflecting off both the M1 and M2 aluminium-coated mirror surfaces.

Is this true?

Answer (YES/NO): YES